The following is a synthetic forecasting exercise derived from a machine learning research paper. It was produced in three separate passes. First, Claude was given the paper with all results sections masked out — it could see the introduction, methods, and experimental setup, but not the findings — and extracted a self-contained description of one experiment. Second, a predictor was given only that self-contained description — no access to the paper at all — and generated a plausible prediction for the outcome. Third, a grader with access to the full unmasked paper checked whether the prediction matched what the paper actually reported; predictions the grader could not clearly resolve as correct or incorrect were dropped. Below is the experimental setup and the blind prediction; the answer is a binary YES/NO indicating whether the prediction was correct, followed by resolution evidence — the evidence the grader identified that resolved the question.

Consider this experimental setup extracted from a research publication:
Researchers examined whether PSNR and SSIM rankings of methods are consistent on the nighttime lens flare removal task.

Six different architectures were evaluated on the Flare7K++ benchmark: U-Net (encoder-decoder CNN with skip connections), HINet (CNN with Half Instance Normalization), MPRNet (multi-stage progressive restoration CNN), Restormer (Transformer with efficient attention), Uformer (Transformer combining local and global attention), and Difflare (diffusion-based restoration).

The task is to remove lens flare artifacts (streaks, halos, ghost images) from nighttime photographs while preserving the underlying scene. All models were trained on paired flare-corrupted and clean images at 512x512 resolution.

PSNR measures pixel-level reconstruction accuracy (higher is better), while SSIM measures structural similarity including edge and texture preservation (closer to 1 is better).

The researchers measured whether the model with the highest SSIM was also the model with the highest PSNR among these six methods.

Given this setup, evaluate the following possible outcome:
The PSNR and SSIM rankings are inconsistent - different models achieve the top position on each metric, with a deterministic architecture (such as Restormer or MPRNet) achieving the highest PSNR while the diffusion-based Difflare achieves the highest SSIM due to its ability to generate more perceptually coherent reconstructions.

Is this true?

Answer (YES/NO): NO